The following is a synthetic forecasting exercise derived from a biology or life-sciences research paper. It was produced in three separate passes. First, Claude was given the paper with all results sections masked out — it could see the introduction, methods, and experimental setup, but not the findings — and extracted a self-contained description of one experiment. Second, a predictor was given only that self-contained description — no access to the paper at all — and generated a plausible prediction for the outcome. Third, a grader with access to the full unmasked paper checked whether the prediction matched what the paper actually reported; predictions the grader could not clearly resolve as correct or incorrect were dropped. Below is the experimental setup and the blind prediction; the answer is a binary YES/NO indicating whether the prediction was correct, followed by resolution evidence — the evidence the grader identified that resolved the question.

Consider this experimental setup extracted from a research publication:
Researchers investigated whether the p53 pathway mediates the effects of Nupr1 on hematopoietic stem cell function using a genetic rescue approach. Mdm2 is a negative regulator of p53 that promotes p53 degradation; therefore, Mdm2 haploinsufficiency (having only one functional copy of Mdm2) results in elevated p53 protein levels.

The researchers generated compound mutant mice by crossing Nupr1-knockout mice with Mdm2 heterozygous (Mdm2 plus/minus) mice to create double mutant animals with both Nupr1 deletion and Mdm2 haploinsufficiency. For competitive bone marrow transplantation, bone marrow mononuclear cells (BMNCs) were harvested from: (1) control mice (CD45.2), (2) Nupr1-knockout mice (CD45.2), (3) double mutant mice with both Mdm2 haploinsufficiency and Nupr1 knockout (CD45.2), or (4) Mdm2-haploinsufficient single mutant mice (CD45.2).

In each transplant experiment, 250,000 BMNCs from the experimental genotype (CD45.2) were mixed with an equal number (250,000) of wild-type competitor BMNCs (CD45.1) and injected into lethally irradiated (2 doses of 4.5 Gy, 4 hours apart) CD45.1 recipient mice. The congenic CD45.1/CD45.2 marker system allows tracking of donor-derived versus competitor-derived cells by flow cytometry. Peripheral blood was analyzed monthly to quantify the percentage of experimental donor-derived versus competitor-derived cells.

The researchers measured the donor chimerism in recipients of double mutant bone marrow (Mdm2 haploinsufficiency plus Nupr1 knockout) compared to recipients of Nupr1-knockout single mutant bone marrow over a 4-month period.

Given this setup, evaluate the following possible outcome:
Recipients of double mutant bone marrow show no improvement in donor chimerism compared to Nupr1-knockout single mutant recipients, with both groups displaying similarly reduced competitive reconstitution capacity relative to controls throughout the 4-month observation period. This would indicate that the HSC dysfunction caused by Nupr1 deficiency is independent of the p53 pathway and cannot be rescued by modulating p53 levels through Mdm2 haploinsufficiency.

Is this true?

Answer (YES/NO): NO